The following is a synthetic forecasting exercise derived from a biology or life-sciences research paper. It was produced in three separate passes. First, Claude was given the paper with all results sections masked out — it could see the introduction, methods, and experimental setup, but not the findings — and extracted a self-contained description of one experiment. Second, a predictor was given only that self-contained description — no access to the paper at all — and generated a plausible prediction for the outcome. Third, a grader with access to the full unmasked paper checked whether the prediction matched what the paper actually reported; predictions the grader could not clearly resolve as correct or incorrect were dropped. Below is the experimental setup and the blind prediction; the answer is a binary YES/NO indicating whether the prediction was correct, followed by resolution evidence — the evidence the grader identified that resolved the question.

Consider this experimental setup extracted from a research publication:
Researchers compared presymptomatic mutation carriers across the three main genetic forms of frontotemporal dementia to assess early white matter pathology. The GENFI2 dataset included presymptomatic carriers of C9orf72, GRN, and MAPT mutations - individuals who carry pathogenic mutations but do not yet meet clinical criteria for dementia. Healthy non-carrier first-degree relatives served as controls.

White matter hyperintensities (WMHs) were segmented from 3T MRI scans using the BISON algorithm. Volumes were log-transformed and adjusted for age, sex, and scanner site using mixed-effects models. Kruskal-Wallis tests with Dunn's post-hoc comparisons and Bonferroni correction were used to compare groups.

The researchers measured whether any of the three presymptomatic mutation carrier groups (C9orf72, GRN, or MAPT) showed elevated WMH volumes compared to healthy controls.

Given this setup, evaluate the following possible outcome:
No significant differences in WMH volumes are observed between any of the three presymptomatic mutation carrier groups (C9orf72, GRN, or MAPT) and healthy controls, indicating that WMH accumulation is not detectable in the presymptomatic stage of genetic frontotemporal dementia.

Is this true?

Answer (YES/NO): YES